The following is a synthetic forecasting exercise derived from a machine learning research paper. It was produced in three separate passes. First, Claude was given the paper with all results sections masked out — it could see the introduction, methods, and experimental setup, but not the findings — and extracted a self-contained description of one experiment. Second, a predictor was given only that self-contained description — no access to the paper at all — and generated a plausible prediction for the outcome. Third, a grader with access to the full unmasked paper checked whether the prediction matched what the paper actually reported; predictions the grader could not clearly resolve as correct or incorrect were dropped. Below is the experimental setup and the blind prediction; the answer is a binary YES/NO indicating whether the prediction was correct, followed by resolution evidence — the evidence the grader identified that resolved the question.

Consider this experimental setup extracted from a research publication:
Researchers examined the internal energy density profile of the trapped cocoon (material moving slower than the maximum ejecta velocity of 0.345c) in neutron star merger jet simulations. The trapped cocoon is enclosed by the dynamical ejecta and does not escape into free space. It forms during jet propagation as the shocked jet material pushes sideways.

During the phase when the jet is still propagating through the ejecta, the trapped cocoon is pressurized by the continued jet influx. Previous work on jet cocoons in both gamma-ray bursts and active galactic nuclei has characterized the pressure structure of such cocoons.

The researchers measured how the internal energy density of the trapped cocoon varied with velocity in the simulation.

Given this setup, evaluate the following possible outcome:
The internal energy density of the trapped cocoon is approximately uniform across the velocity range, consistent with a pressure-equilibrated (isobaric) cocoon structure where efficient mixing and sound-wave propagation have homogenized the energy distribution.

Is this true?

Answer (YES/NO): YES